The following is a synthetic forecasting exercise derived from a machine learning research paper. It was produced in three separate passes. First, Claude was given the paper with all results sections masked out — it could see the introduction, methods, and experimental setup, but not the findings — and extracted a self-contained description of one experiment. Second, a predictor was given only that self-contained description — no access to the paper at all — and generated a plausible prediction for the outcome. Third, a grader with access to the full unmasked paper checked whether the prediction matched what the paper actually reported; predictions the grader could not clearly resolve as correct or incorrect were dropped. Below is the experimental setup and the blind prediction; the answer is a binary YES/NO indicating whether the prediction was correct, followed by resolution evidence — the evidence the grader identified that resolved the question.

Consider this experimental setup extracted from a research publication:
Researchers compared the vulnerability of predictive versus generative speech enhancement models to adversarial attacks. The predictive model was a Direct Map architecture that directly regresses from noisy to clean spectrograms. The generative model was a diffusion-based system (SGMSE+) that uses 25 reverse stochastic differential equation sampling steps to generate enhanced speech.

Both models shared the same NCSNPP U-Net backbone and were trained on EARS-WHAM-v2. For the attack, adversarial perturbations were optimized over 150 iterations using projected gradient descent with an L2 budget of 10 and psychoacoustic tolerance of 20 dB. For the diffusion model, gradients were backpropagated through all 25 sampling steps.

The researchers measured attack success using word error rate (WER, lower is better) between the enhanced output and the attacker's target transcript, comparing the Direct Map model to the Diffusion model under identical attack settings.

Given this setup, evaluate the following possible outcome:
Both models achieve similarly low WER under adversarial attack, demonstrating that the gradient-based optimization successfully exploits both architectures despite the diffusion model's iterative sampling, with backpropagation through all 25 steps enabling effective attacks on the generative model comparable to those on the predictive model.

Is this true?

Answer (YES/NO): NO